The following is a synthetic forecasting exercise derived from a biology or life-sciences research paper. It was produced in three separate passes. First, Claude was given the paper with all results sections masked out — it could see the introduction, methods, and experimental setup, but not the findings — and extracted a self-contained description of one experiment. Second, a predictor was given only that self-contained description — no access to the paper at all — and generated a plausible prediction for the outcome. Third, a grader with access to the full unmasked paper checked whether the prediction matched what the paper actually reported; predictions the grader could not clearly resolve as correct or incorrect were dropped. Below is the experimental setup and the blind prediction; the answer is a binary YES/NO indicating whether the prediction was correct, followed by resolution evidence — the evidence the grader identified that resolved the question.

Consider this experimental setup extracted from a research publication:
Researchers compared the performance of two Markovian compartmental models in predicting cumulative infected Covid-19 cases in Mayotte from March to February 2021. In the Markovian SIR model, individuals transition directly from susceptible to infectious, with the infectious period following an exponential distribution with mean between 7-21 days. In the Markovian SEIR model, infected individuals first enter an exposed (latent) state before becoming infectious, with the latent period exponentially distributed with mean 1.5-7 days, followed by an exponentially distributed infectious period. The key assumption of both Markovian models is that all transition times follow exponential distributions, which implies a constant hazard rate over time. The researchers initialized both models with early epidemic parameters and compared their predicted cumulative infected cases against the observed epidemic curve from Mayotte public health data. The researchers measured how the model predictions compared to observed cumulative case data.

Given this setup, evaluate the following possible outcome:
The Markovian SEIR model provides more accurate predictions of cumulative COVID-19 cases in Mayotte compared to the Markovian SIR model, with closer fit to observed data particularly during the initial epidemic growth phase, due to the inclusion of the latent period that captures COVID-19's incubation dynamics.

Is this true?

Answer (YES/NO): NO